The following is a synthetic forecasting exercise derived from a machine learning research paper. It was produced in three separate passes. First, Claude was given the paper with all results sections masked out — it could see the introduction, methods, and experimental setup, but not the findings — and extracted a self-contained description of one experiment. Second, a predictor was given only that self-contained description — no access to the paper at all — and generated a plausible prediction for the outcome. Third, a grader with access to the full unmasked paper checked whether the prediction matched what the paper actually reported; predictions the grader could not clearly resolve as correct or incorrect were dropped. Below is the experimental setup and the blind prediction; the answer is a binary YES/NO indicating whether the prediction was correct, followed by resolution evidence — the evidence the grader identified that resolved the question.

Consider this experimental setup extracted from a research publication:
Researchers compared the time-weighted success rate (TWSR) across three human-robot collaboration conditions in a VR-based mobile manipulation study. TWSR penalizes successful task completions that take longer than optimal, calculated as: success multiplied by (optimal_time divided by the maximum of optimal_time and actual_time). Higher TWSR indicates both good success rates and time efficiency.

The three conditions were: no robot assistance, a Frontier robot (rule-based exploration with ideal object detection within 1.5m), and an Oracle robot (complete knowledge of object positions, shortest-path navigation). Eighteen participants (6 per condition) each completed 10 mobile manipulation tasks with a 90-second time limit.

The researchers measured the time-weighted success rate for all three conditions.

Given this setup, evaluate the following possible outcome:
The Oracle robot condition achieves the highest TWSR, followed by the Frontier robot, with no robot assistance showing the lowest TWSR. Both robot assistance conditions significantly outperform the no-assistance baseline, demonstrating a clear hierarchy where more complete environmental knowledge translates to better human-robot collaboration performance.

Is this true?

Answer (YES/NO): YES